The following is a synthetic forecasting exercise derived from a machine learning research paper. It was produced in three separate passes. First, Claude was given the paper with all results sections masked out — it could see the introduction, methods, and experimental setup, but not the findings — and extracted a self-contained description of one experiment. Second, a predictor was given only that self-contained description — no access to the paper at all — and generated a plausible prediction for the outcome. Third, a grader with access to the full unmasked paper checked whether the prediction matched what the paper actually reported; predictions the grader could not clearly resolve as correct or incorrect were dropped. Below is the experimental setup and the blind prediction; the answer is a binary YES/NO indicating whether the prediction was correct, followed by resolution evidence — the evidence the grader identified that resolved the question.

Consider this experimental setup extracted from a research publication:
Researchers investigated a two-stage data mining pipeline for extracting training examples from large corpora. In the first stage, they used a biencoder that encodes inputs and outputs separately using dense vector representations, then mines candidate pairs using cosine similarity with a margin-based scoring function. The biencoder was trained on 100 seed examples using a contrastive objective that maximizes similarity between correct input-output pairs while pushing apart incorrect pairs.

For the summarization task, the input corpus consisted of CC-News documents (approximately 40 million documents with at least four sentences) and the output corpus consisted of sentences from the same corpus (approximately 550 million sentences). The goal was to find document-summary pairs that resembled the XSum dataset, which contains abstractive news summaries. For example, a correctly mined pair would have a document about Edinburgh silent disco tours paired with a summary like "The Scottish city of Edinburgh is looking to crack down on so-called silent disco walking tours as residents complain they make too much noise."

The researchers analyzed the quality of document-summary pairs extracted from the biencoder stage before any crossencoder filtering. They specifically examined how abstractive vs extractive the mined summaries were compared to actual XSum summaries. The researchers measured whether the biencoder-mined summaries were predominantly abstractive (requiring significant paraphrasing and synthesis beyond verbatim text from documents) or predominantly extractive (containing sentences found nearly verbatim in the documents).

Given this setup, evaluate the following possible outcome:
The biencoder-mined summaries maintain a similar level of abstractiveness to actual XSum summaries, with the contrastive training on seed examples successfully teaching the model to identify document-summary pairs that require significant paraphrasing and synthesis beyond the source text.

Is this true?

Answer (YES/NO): NO